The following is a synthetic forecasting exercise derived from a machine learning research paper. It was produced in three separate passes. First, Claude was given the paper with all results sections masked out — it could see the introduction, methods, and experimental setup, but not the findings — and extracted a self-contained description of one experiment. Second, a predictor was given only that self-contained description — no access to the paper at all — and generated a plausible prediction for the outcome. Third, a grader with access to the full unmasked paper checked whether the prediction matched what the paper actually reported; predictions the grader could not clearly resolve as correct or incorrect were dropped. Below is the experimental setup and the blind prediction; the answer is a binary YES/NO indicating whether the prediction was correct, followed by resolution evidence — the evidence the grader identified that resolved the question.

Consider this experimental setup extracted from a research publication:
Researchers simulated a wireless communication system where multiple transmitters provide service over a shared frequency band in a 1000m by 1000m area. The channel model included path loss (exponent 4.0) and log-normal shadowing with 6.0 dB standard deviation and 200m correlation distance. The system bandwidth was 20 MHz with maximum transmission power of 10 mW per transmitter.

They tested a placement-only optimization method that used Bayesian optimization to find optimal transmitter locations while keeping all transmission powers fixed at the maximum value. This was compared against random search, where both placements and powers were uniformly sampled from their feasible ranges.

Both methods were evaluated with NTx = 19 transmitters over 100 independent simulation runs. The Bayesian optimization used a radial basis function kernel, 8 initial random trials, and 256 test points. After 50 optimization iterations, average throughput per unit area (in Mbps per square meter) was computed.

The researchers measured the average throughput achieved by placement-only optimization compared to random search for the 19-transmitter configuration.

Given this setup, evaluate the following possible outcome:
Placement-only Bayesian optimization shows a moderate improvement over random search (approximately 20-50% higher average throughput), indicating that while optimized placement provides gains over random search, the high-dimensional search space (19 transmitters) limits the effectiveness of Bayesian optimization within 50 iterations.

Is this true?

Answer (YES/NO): NO